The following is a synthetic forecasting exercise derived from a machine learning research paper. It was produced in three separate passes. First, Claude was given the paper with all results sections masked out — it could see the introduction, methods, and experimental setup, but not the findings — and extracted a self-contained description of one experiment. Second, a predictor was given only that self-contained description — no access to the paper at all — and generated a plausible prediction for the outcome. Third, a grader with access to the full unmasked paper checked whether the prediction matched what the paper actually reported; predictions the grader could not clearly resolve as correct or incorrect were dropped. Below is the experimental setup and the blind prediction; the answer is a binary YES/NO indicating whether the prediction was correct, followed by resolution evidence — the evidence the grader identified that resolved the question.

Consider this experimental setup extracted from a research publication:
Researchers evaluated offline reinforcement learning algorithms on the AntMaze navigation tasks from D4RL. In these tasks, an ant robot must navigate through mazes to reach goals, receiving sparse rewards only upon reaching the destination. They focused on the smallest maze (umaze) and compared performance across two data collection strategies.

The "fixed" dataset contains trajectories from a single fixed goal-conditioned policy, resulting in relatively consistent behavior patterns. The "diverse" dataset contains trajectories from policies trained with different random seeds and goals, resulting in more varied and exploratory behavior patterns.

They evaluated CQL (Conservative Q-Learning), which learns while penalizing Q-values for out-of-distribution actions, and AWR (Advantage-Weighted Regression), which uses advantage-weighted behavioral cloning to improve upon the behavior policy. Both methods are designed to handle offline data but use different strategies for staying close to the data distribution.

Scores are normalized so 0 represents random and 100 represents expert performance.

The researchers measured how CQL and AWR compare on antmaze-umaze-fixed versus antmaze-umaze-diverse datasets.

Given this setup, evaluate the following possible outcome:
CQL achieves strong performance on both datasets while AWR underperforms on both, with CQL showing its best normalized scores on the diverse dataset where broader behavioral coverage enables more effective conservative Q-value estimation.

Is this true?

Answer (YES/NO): NO